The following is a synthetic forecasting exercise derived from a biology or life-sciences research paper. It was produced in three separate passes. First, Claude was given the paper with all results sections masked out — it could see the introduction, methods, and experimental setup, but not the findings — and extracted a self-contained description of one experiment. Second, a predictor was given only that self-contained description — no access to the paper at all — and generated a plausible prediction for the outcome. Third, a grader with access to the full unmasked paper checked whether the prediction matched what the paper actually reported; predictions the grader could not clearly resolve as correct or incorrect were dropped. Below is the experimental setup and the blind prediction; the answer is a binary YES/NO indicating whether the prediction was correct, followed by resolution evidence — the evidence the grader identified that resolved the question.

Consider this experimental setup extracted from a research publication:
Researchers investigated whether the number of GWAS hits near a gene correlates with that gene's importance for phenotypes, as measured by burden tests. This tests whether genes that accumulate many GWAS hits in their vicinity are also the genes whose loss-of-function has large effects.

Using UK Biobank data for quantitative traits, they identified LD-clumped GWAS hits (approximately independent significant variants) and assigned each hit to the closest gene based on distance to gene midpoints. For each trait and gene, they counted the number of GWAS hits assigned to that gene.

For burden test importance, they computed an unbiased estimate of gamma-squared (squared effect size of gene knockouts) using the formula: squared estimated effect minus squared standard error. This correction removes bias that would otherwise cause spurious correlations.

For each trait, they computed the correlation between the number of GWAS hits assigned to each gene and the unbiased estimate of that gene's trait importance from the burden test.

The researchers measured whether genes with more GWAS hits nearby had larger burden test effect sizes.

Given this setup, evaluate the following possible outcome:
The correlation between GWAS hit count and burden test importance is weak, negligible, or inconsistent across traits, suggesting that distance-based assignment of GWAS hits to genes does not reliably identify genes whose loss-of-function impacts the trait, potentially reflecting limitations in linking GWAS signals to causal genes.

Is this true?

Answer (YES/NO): NO